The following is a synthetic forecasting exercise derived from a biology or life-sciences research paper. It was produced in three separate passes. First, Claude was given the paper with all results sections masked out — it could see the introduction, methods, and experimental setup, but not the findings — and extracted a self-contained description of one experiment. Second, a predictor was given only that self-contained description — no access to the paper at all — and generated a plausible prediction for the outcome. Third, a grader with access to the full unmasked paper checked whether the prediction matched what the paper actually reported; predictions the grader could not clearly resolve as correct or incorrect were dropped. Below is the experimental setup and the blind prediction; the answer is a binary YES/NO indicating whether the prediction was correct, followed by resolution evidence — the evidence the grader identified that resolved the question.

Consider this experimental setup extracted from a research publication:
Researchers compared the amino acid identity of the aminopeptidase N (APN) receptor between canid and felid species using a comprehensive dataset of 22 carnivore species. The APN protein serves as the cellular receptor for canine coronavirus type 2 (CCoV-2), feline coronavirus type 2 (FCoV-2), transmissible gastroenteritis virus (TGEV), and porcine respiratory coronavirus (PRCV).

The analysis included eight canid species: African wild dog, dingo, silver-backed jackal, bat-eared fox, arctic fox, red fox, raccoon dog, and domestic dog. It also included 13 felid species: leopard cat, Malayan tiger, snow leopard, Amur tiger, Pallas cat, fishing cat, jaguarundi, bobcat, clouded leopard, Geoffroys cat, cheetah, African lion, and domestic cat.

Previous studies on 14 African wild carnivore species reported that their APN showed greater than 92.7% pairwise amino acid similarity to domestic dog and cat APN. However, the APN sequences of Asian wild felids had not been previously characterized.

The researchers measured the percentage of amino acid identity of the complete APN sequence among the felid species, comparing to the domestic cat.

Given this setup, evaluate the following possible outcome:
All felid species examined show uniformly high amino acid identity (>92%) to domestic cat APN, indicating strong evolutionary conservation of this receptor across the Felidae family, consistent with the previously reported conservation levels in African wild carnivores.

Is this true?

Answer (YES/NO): YES